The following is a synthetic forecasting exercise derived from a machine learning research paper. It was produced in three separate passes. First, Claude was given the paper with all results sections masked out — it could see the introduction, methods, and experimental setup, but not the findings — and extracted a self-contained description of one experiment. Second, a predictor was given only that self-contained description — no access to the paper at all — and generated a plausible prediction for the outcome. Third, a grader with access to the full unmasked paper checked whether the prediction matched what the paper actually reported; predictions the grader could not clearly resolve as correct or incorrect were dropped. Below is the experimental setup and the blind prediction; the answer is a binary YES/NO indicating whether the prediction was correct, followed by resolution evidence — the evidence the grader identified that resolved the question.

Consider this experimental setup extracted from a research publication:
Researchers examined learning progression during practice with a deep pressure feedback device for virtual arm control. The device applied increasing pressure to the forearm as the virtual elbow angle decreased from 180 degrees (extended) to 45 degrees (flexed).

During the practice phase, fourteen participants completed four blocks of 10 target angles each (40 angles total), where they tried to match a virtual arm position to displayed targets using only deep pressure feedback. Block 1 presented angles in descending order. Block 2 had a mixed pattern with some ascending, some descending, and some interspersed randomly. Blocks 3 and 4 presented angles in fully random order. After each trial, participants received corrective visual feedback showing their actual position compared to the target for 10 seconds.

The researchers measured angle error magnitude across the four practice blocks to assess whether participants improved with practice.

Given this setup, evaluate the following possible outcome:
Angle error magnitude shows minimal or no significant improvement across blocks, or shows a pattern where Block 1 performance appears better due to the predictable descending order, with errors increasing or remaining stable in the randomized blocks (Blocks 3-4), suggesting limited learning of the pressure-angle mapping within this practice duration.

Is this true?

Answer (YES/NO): NO